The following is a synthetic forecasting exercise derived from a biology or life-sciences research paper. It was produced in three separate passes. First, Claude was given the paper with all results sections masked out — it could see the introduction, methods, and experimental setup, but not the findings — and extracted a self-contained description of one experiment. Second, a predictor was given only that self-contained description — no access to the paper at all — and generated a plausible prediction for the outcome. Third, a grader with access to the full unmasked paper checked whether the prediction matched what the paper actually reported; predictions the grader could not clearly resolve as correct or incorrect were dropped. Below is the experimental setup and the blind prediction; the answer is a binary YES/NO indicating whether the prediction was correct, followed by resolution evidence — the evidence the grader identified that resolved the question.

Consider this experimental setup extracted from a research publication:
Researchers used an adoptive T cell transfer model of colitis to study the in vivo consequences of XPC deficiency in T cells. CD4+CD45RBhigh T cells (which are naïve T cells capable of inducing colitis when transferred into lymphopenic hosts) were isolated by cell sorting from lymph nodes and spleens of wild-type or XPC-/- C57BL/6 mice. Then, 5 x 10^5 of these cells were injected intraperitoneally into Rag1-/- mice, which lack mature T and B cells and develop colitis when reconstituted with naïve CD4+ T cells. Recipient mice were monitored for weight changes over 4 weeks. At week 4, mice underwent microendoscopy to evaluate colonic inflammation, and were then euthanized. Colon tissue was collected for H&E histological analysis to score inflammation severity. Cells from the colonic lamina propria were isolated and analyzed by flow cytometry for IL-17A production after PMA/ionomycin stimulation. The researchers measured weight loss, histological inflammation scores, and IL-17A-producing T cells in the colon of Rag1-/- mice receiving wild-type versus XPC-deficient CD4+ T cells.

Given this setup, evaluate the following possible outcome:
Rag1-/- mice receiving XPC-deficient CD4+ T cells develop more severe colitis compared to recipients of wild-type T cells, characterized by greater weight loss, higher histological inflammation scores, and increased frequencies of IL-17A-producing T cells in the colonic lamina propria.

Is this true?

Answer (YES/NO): NO